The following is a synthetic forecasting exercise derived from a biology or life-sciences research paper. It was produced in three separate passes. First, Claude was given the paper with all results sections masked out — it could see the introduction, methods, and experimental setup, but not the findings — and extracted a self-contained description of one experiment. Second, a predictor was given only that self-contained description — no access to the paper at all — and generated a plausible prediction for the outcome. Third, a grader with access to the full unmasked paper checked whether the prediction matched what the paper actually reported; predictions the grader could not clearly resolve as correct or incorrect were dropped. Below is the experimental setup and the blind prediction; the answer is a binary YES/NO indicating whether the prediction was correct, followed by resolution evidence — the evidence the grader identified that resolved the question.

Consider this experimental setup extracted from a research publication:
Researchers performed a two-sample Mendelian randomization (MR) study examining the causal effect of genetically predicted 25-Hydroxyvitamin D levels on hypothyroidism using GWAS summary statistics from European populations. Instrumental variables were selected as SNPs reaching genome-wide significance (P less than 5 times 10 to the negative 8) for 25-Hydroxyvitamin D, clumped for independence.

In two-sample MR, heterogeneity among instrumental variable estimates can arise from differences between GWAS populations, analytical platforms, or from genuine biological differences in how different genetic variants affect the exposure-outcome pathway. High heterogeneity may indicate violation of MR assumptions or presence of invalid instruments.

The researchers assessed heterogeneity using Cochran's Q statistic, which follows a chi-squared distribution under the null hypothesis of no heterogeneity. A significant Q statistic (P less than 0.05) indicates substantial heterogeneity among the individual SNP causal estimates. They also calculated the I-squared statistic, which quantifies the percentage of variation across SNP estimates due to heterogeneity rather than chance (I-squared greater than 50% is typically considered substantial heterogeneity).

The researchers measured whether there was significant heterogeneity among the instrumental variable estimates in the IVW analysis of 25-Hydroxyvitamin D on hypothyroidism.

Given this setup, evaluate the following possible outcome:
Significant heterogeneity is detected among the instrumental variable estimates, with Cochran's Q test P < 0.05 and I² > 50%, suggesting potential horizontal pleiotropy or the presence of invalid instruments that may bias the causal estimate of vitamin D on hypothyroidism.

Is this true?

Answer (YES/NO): YES